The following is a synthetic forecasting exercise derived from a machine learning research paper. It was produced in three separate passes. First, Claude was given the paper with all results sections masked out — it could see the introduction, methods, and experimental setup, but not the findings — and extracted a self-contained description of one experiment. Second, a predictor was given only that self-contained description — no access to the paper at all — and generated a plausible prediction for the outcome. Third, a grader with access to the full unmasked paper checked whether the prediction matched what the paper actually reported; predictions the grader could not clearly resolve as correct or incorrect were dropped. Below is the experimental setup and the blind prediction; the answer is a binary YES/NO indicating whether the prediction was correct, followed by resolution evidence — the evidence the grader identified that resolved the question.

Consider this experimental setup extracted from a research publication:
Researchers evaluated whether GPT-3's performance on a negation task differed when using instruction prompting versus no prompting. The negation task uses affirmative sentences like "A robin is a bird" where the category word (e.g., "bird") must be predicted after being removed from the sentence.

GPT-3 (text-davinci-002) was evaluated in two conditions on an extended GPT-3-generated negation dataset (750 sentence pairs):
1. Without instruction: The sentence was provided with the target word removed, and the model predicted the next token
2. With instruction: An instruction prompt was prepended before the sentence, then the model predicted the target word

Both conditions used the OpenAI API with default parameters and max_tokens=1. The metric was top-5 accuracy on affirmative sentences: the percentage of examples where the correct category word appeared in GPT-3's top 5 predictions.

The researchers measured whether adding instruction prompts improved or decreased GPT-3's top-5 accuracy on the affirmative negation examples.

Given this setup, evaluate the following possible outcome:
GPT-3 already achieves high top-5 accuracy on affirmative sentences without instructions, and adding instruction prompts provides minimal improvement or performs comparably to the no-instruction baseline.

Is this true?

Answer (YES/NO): NO